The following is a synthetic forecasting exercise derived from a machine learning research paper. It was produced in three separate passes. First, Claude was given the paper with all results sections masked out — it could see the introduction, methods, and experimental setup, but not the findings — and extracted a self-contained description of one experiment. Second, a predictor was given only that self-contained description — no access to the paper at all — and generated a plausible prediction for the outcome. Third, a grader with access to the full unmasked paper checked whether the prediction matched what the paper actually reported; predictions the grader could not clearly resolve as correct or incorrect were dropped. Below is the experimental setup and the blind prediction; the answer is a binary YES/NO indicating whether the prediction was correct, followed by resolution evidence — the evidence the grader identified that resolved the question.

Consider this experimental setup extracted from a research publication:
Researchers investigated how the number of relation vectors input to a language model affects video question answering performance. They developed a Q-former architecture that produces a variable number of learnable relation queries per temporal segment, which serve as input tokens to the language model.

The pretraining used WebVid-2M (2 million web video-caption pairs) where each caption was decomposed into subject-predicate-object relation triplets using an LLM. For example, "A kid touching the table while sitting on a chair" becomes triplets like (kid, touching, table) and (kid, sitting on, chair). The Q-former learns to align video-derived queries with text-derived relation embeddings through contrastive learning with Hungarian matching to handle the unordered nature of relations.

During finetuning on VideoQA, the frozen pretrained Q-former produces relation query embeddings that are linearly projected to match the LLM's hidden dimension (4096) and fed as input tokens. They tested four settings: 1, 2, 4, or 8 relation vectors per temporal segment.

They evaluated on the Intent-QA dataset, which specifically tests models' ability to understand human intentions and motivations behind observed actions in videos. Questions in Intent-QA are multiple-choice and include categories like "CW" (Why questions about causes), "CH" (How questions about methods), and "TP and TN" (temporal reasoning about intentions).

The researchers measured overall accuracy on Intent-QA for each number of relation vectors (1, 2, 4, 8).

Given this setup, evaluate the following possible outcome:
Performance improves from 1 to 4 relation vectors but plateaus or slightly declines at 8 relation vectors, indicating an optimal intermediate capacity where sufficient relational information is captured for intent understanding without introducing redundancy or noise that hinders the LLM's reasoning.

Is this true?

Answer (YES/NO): NO